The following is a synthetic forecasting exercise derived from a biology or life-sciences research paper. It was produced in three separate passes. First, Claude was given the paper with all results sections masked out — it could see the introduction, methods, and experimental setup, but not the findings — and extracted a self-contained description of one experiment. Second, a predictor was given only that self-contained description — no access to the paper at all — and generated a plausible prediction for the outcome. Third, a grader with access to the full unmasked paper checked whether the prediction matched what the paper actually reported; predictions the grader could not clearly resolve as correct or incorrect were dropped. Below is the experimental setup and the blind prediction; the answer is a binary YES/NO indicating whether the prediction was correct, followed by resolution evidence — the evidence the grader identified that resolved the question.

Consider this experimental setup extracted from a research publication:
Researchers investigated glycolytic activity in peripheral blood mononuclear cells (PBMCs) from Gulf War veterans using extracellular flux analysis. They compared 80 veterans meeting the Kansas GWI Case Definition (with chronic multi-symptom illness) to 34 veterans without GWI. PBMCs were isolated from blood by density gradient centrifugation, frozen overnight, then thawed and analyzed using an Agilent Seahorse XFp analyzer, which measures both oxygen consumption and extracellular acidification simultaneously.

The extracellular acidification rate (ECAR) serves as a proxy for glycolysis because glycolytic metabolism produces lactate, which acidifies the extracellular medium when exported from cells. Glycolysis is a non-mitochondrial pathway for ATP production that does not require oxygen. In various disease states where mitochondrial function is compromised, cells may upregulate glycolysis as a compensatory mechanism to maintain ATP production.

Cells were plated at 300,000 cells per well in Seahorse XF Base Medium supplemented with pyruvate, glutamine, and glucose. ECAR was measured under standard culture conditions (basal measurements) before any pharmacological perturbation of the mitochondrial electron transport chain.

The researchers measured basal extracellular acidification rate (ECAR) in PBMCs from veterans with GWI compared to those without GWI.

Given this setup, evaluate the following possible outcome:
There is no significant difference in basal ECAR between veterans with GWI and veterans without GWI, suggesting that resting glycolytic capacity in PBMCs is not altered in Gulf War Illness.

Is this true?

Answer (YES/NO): NO